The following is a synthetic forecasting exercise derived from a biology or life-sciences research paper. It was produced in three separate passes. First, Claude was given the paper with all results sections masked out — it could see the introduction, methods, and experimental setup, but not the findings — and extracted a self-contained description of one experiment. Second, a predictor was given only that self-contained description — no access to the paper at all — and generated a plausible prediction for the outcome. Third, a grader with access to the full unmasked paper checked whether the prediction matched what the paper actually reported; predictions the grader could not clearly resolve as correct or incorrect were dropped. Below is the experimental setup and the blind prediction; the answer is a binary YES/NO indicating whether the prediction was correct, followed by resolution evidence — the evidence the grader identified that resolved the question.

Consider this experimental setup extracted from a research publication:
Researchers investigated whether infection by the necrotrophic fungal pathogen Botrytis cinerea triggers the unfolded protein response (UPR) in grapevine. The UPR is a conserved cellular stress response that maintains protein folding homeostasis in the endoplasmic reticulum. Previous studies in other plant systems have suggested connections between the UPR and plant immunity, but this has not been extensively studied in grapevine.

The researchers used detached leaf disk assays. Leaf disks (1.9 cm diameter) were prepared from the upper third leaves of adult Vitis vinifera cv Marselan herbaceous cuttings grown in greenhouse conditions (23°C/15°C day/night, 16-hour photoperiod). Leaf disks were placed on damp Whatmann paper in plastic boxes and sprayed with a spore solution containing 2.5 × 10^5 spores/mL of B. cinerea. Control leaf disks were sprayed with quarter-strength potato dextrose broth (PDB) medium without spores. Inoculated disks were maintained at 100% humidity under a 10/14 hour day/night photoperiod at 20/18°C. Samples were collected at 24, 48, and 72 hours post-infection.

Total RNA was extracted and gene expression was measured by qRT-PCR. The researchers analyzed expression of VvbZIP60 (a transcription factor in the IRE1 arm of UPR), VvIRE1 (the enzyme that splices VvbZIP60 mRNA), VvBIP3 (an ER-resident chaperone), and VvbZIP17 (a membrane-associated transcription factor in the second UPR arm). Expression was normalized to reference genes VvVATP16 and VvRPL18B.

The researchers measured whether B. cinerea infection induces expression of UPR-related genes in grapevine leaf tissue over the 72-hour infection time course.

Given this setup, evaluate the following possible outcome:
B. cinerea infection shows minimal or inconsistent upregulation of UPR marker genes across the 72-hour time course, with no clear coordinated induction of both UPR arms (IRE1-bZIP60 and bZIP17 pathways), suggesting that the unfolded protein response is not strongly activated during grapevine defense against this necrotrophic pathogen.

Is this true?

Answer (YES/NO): NO